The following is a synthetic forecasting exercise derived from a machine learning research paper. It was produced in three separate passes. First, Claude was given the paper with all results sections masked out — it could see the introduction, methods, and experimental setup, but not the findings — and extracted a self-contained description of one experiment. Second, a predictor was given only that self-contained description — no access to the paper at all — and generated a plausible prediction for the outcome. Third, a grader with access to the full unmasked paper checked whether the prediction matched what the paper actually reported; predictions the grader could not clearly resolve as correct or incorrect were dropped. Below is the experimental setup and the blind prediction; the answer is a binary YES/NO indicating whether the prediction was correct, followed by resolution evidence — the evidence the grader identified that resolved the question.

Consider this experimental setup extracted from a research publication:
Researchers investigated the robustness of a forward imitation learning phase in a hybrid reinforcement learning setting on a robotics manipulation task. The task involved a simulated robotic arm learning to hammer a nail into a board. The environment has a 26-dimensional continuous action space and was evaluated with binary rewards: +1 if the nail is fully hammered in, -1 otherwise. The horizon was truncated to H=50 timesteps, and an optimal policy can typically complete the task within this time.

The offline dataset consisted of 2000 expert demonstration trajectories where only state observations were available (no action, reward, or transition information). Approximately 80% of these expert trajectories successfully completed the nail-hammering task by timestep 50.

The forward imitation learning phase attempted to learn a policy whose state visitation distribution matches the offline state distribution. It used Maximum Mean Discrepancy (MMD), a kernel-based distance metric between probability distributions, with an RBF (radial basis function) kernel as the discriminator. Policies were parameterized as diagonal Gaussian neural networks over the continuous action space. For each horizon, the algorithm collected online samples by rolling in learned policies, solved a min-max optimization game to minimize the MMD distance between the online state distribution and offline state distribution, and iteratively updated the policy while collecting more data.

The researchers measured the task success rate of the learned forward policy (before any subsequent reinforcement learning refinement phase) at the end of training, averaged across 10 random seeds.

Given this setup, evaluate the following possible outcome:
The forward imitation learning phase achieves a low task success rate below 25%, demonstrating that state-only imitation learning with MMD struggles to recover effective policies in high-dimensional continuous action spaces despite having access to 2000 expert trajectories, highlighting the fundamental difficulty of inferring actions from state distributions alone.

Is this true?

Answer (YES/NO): YES